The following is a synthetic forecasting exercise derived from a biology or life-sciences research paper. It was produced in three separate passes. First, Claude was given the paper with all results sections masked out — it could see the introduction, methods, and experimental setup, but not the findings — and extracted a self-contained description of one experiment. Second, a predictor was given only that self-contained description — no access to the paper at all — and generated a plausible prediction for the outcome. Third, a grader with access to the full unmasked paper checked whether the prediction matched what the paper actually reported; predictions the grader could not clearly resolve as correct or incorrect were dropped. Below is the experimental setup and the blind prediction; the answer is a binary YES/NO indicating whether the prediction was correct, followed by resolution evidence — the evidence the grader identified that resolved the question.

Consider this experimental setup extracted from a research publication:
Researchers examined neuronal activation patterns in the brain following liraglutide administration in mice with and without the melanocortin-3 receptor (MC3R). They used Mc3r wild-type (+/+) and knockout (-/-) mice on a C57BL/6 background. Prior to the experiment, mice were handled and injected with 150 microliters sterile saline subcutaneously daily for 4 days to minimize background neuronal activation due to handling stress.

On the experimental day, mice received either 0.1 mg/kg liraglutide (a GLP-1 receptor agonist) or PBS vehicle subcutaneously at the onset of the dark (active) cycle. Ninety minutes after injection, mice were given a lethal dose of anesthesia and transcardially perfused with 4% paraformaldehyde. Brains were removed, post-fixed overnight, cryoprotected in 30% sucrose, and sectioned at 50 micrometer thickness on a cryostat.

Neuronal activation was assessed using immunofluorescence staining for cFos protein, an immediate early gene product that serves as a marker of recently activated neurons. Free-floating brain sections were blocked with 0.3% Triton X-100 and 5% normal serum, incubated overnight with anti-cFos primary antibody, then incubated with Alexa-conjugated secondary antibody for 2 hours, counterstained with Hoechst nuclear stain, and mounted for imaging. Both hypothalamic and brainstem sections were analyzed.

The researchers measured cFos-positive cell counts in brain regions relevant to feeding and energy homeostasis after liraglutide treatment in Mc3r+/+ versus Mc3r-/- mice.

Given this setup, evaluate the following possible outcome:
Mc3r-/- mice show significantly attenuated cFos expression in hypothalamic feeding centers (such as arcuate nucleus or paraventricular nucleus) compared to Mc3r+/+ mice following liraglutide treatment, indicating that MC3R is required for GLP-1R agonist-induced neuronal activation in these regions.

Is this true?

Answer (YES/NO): NO